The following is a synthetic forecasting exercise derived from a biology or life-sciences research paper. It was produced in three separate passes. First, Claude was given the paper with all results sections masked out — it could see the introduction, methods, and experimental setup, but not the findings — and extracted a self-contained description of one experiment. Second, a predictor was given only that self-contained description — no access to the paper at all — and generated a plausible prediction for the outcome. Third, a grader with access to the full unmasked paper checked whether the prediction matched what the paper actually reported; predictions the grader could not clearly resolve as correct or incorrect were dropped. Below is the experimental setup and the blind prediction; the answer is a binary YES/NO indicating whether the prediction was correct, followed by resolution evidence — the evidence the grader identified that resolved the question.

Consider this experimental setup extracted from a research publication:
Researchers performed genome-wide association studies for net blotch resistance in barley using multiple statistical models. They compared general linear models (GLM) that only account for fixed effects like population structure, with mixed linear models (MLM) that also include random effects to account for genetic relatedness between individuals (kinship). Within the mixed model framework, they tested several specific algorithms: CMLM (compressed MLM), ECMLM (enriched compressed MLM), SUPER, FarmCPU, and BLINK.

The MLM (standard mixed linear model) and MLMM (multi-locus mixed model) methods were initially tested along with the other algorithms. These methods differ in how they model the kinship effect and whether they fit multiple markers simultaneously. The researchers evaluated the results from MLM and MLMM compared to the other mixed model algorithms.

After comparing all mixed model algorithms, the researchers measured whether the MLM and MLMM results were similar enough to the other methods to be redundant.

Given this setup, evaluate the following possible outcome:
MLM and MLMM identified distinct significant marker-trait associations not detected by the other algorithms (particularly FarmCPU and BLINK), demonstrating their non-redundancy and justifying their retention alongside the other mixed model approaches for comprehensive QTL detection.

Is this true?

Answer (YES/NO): NO